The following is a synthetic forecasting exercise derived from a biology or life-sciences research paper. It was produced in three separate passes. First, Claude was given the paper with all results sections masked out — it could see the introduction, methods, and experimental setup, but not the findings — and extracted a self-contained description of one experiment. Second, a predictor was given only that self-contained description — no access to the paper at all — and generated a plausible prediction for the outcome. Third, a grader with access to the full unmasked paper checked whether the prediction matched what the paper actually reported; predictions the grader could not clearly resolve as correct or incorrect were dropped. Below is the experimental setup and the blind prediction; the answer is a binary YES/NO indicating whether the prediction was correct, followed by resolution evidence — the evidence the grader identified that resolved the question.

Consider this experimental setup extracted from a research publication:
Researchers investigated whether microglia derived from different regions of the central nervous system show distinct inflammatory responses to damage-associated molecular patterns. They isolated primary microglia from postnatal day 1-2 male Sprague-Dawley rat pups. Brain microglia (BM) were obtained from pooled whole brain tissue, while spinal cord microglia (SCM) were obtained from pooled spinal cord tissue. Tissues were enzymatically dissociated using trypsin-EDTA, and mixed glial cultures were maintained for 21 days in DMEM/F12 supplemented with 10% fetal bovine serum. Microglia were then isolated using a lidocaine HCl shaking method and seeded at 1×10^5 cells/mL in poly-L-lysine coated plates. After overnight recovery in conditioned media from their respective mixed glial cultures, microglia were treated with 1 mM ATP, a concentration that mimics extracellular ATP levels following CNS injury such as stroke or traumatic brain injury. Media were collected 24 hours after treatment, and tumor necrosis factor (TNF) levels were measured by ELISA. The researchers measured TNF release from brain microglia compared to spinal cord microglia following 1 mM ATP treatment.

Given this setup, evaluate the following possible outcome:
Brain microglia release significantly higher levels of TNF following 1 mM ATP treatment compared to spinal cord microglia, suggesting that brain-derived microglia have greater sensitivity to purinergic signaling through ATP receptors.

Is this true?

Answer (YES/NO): NO